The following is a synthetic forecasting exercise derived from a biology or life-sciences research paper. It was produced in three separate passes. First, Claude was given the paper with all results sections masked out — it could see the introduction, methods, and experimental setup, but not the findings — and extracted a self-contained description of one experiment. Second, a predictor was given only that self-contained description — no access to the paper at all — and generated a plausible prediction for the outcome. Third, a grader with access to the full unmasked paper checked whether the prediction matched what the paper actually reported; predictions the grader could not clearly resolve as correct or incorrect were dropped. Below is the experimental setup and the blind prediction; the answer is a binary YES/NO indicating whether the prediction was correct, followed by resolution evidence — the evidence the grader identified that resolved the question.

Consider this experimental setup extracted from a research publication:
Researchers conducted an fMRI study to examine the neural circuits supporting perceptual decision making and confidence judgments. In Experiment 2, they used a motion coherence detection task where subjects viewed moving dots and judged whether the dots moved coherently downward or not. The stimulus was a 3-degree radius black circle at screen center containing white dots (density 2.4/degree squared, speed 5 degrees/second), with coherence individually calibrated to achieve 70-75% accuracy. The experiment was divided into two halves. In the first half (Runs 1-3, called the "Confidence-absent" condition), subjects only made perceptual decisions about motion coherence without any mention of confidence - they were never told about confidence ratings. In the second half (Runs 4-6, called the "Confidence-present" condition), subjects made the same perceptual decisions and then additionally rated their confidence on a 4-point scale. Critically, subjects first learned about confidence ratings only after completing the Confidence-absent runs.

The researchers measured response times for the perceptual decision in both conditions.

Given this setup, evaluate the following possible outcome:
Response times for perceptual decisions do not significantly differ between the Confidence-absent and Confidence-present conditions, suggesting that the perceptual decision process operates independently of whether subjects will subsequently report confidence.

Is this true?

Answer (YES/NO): NO